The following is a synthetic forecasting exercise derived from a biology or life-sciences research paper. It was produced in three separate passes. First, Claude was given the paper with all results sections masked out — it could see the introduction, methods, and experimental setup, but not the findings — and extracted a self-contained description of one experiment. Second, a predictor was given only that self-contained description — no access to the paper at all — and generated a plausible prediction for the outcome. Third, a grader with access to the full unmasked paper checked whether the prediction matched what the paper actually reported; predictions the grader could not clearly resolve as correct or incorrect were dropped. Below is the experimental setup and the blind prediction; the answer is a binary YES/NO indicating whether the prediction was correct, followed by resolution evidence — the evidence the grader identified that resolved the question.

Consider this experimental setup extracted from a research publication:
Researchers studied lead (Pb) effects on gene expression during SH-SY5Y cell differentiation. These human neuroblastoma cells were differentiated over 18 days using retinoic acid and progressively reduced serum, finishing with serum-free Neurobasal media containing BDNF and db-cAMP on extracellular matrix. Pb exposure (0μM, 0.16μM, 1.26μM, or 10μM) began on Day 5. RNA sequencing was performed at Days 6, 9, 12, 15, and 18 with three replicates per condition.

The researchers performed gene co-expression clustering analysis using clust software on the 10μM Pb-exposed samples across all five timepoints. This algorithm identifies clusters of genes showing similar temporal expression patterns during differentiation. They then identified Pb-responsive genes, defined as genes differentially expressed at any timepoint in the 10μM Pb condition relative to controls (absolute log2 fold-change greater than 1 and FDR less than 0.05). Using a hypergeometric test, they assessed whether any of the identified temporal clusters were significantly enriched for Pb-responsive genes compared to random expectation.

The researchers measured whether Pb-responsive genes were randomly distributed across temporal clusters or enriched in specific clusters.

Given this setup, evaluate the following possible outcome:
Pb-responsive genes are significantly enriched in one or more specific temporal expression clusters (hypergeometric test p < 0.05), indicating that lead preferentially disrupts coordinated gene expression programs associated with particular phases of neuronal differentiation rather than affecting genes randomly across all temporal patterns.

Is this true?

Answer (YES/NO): YES